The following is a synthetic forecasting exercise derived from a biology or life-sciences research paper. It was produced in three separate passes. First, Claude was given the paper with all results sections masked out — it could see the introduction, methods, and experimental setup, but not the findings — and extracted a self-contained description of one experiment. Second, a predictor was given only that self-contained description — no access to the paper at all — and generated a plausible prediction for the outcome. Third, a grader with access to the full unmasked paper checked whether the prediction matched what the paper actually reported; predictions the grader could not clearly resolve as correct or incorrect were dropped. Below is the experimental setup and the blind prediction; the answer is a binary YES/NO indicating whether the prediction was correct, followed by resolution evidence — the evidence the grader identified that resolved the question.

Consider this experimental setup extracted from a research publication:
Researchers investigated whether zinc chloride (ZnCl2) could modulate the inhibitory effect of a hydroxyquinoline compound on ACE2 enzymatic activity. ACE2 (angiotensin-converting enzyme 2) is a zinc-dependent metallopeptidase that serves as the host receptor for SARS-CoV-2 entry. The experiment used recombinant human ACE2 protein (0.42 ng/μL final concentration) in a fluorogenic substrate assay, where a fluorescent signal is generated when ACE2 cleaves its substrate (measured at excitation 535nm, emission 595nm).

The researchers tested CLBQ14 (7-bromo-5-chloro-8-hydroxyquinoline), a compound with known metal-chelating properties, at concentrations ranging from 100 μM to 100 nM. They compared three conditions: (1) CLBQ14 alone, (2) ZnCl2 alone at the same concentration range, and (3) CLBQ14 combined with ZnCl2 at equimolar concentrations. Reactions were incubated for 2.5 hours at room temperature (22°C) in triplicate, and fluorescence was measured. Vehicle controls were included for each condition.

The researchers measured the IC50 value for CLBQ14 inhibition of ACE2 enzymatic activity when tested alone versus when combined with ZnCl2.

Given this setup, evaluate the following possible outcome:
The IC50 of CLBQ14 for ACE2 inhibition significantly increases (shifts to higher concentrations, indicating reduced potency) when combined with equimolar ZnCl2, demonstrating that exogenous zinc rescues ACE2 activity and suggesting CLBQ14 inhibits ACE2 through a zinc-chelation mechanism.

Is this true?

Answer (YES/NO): YES